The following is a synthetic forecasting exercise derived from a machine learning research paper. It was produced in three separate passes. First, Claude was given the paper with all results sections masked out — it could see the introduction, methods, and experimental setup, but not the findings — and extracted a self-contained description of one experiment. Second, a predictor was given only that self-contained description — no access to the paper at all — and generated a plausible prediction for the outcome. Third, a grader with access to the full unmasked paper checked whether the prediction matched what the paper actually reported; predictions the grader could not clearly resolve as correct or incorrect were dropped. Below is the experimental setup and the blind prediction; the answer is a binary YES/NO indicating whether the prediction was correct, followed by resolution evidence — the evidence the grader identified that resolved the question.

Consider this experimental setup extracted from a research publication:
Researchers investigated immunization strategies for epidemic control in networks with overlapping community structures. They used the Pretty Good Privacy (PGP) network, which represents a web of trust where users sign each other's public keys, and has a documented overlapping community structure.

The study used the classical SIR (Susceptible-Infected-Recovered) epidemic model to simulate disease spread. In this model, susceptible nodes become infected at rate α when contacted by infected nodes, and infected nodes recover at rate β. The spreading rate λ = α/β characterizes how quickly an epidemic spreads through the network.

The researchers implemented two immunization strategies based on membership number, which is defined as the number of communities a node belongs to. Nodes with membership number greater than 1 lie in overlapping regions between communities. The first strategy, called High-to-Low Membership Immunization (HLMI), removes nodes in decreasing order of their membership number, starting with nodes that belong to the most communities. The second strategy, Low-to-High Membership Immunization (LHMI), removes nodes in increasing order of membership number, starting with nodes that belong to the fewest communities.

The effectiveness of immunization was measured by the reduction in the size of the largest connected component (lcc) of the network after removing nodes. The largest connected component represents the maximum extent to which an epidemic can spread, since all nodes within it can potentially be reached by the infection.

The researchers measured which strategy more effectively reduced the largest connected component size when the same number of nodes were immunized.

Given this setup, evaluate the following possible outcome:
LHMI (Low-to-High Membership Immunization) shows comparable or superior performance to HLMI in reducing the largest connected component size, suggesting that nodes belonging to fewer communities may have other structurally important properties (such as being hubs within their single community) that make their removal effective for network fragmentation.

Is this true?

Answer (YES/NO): YES